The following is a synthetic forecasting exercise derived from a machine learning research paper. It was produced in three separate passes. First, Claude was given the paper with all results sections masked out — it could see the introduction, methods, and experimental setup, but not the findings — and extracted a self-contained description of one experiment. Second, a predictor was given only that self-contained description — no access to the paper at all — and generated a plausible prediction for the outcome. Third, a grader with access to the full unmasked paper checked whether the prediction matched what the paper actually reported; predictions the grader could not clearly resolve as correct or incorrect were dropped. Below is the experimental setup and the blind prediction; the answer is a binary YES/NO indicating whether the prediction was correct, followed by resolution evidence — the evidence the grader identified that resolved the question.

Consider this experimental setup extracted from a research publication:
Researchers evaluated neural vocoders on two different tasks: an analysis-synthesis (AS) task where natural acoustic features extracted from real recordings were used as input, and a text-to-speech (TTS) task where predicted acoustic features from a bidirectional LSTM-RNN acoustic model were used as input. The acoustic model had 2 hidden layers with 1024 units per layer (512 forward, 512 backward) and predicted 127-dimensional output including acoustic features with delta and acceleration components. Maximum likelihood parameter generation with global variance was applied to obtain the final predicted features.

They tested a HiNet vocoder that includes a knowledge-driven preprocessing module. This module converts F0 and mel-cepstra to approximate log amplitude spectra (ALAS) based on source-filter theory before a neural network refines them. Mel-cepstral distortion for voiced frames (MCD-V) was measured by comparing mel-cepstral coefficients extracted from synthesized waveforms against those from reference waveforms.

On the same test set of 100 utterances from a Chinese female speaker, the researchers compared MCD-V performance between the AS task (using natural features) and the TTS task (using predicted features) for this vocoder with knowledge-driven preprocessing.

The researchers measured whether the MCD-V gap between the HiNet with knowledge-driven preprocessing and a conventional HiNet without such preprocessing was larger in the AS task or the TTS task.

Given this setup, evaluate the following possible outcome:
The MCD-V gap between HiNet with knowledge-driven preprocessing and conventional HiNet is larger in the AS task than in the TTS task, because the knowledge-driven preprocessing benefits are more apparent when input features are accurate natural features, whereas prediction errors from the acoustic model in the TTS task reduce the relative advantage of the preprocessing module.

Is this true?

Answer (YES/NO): NO